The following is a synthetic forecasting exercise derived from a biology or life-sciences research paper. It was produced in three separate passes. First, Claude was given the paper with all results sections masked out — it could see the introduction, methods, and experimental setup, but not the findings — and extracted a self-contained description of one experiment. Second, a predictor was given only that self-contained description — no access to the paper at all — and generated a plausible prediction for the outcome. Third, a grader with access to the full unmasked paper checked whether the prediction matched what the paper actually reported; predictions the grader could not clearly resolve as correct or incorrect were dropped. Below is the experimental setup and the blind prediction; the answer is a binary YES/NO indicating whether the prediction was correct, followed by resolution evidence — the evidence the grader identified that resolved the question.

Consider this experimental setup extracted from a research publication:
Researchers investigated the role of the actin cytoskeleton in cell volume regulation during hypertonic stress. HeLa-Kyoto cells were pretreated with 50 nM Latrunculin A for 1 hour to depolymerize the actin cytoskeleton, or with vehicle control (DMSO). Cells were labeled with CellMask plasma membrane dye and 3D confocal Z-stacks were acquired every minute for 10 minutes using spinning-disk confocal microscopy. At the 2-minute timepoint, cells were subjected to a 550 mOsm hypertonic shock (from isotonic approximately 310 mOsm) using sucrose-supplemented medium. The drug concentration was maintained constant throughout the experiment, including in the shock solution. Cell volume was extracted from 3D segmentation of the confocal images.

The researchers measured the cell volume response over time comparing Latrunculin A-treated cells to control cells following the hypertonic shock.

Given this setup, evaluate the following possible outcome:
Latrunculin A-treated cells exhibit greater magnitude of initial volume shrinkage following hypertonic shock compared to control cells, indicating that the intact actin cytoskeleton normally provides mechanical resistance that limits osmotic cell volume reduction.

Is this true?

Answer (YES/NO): NO